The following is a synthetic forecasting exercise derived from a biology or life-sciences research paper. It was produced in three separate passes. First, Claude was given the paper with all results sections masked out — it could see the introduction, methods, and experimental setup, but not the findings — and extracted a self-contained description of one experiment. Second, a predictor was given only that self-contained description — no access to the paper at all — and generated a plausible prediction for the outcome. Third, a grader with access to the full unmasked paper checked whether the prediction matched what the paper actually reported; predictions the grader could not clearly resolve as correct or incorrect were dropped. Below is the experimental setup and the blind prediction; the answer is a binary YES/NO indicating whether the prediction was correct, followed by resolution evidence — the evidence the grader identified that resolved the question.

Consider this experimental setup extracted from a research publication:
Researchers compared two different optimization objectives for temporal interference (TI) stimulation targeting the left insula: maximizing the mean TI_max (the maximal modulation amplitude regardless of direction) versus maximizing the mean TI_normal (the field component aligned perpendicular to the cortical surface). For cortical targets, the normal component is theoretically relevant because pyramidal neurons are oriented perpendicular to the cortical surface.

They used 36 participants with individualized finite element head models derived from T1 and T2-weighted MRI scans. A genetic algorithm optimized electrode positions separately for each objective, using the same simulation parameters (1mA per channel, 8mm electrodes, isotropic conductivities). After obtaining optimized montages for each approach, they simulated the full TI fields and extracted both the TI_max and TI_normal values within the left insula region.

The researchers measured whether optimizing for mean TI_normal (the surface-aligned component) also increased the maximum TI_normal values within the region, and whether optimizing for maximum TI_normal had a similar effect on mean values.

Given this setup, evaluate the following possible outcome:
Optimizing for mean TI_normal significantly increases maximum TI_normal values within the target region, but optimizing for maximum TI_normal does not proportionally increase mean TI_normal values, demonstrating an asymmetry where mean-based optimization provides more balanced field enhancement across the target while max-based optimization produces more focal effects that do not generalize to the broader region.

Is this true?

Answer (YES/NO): YES